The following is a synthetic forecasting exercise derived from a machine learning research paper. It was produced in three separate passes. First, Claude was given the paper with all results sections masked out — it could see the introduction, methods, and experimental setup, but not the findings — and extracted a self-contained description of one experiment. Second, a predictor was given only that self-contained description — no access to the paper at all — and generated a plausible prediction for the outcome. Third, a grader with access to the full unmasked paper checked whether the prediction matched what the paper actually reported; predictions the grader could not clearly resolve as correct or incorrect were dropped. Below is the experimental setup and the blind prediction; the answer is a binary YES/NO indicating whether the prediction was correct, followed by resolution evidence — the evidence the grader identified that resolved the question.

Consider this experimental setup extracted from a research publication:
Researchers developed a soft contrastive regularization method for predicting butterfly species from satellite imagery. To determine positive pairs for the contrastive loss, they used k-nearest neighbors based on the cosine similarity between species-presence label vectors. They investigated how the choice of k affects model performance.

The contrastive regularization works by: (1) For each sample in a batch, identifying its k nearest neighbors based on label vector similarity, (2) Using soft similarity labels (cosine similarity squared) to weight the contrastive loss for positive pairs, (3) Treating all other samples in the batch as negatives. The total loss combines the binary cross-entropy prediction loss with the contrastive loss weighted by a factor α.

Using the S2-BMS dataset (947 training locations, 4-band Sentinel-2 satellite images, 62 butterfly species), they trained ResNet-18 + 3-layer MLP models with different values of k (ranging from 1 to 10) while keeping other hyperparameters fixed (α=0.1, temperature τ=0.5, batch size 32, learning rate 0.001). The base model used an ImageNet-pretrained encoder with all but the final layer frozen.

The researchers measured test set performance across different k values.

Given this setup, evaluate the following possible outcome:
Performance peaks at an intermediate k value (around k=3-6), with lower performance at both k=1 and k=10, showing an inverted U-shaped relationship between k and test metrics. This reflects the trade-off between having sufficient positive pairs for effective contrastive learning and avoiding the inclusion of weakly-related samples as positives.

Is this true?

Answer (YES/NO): NO